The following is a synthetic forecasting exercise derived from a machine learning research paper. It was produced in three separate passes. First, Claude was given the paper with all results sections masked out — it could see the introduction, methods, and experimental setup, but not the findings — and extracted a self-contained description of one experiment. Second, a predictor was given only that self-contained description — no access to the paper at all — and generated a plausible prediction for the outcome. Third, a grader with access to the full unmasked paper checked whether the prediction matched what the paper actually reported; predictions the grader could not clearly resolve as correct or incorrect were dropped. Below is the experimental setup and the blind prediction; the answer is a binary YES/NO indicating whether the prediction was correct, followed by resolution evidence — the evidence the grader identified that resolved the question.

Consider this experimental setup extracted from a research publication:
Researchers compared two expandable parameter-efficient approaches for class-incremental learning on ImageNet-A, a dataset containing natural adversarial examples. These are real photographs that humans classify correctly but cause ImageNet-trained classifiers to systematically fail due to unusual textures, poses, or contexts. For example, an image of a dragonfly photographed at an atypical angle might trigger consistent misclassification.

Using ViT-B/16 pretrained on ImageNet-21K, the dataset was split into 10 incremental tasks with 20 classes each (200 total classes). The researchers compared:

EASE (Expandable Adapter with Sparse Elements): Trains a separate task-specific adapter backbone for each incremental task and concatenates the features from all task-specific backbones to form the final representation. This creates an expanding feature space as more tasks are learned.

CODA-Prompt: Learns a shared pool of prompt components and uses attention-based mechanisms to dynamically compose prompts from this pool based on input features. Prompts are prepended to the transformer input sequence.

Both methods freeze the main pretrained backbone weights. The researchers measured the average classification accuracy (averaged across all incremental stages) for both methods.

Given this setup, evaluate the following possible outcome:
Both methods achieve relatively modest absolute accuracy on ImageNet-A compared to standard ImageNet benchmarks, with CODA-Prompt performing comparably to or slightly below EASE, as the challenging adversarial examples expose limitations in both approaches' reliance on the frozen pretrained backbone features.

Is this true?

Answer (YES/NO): NO